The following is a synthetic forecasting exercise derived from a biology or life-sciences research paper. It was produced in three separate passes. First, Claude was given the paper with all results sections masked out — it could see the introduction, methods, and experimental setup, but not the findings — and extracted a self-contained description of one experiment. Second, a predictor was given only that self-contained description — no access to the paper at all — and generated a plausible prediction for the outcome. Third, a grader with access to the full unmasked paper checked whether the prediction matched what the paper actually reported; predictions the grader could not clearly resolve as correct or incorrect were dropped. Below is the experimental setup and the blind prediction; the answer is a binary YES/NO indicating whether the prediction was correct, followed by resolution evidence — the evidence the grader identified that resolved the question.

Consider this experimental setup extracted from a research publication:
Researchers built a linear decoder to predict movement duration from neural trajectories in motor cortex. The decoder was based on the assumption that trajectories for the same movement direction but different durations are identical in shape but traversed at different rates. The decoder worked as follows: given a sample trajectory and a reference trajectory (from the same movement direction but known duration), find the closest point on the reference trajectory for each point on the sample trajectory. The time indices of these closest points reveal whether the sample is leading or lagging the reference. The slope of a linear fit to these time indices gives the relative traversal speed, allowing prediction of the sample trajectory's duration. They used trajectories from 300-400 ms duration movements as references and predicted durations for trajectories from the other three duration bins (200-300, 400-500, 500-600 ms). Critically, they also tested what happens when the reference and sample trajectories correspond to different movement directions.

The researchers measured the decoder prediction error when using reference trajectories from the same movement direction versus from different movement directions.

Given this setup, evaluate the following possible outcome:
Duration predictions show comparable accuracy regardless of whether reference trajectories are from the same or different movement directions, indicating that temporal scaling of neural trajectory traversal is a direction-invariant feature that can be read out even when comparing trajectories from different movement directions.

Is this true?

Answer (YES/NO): NO